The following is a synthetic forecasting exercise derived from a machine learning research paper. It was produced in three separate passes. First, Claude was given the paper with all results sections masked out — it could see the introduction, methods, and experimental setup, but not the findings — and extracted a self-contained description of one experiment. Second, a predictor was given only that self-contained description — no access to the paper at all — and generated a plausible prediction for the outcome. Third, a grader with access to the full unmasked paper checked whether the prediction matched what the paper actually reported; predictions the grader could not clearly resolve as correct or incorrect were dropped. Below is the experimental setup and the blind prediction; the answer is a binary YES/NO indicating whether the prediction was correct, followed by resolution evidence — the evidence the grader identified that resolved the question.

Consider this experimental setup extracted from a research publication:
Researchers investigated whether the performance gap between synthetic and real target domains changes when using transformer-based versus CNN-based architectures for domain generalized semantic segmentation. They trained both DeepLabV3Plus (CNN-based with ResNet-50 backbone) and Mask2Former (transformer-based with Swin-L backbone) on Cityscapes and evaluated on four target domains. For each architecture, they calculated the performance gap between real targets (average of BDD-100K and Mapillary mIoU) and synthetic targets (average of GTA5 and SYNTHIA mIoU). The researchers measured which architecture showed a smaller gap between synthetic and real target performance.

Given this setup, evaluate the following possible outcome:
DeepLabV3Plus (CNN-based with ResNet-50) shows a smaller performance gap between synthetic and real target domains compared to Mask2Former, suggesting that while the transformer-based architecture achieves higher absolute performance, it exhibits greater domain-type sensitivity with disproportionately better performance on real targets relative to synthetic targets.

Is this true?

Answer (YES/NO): YES